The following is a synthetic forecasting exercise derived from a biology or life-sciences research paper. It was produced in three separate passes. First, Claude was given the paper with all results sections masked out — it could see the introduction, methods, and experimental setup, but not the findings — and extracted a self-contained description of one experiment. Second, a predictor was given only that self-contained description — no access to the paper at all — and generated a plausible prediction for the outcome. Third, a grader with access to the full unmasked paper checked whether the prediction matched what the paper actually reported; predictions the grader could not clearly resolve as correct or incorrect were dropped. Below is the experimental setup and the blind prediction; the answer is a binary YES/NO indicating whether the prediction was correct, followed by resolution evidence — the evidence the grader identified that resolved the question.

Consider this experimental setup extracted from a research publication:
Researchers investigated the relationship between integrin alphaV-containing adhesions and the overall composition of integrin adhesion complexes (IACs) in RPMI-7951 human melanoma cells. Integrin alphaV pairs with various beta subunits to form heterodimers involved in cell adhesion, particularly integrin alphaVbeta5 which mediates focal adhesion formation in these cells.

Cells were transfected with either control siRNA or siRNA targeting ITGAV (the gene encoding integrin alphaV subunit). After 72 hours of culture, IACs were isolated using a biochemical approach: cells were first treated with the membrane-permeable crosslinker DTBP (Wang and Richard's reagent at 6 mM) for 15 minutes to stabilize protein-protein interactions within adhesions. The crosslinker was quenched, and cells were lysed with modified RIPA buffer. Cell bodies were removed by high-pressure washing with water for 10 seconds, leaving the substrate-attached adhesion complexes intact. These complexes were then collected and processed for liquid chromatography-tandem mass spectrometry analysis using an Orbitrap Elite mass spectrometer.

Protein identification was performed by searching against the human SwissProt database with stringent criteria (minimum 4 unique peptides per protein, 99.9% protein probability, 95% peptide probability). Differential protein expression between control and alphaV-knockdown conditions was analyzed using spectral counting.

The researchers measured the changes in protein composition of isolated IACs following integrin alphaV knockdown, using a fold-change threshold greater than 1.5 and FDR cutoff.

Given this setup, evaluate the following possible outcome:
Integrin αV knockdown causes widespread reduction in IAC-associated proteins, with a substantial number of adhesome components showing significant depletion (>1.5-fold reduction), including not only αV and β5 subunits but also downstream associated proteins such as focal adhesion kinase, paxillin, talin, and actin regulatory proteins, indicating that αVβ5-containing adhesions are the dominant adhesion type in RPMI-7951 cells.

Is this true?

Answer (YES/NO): NO